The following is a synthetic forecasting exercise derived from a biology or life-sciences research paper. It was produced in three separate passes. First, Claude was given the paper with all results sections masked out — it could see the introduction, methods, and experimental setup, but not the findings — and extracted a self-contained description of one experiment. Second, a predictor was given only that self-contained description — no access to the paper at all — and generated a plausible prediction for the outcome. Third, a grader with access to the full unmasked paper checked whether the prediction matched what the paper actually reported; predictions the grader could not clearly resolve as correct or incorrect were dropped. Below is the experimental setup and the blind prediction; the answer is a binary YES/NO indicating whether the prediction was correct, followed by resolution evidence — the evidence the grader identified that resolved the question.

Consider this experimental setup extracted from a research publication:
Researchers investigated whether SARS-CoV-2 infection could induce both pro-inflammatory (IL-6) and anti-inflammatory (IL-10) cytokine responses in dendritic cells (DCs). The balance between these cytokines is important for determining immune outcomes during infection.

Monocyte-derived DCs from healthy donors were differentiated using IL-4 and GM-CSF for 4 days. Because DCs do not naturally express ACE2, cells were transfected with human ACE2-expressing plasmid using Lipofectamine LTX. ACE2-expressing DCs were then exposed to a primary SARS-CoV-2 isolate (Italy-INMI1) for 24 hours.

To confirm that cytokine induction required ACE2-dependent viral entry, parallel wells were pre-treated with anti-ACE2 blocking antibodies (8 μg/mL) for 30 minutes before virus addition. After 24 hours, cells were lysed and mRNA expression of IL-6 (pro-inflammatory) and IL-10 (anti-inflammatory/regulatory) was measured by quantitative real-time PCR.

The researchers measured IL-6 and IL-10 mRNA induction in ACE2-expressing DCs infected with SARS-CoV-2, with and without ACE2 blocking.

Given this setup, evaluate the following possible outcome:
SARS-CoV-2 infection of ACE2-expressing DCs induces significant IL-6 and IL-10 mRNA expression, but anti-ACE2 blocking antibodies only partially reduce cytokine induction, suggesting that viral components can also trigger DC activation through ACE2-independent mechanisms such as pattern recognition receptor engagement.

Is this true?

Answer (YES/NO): NO